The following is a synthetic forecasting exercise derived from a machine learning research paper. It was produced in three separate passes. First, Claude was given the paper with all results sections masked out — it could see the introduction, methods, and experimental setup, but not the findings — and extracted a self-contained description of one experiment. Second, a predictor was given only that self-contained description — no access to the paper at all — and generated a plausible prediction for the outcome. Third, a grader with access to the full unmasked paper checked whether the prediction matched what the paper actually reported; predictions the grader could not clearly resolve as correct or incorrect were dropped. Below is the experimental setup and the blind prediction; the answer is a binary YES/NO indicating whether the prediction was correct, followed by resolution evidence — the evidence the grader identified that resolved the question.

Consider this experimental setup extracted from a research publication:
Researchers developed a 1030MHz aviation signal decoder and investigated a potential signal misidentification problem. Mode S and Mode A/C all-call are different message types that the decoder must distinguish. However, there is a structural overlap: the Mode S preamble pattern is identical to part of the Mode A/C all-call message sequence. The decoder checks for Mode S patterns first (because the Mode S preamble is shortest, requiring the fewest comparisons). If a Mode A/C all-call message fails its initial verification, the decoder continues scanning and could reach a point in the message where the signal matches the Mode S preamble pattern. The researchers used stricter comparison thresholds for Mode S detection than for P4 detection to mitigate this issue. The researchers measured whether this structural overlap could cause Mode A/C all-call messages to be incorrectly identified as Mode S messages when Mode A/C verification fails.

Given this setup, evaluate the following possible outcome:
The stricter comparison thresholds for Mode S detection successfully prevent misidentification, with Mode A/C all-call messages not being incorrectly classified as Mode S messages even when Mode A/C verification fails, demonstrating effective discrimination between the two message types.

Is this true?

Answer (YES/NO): NO